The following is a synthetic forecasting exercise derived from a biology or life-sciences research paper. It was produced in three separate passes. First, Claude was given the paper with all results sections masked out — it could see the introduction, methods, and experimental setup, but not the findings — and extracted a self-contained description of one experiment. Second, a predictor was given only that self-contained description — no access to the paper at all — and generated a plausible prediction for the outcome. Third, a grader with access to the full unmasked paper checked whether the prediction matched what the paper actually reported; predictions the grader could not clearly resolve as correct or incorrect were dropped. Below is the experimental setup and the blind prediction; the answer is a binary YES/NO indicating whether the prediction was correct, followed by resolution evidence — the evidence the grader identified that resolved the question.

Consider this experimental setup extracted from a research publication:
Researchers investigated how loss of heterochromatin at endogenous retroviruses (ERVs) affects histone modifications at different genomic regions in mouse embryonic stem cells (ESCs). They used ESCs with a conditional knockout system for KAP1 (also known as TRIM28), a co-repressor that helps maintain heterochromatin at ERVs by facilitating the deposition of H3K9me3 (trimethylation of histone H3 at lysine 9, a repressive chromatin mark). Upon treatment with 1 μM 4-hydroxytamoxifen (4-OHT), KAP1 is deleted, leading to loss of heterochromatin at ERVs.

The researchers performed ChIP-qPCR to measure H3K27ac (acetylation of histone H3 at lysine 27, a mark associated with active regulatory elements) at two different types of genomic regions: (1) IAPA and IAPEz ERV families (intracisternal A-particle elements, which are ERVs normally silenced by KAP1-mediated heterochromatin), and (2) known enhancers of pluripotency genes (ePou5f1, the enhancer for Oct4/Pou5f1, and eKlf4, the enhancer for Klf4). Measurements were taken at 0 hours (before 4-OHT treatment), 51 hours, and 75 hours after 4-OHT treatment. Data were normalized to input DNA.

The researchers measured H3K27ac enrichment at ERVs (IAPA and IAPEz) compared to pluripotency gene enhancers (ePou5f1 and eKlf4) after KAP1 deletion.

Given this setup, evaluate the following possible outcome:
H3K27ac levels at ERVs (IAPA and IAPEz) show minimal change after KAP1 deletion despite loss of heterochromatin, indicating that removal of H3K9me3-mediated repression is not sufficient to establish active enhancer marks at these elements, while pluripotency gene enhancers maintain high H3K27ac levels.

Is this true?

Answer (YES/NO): NO